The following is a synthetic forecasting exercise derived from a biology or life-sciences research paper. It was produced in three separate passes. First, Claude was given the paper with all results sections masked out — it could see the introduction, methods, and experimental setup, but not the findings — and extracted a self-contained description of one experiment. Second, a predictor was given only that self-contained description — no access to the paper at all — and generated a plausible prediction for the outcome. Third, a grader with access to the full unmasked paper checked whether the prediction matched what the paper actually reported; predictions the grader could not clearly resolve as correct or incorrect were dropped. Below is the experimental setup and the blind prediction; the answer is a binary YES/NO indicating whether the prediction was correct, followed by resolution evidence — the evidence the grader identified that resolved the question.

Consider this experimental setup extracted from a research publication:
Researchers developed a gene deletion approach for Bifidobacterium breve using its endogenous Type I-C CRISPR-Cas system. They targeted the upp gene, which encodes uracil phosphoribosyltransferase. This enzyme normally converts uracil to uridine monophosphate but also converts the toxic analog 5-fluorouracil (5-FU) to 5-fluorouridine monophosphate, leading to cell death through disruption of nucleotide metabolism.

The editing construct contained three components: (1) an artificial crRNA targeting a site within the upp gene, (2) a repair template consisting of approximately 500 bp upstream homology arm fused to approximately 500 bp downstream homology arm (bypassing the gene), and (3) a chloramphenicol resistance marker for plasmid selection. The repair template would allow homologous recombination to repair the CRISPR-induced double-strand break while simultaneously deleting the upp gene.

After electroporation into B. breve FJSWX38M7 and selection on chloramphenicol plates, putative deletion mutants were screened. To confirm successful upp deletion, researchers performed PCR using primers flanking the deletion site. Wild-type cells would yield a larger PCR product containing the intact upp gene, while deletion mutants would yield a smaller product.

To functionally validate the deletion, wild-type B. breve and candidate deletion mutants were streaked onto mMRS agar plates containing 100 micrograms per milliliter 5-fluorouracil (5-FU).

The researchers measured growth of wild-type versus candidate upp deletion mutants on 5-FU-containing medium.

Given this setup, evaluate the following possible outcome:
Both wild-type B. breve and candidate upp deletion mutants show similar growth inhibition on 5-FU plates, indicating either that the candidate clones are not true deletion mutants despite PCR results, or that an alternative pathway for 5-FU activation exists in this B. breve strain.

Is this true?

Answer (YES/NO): NO